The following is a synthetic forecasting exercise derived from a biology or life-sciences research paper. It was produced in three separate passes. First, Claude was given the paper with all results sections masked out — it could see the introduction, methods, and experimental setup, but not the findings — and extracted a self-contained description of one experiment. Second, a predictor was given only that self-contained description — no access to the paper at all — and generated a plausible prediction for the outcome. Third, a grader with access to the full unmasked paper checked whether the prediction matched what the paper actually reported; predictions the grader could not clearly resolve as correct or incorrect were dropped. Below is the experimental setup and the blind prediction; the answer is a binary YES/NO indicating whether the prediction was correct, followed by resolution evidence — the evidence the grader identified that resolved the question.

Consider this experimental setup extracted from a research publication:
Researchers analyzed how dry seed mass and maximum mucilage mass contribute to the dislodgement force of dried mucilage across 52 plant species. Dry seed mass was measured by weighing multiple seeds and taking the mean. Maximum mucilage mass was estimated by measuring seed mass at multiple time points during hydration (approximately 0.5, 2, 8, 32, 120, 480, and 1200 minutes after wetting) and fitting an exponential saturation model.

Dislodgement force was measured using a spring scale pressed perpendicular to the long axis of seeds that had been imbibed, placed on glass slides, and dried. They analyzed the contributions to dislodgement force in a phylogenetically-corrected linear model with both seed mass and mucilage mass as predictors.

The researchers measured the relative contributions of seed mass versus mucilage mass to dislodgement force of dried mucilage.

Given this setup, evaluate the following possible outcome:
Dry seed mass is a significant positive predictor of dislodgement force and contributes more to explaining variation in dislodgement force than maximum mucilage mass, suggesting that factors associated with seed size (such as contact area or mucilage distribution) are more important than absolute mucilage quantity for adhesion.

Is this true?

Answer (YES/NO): NO